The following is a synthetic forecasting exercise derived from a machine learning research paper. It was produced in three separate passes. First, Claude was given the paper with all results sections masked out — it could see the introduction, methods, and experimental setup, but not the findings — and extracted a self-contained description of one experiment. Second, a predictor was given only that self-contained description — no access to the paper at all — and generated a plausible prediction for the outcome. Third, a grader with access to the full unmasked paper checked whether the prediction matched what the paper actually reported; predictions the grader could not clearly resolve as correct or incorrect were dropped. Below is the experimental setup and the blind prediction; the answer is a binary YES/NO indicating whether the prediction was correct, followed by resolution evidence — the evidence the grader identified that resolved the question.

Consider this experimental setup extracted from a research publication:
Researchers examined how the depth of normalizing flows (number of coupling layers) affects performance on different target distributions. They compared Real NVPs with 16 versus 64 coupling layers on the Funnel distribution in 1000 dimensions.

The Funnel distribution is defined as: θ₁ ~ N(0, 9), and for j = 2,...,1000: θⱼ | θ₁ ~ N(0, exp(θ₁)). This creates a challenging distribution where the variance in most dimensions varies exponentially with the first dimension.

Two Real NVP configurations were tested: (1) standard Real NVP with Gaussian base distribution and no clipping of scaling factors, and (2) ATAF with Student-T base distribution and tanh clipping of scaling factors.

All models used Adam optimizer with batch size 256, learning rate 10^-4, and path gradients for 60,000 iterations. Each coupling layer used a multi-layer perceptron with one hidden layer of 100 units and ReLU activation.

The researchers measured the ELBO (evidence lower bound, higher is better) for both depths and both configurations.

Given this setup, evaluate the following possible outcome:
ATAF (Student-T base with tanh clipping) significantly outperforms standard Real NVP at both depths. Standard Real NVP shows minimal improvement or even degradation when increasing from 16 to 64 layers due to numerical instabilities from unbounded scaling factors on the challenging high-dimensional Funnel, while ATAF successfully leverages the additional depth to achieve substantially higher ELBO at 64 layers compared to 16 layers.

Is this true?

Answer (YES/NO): NO